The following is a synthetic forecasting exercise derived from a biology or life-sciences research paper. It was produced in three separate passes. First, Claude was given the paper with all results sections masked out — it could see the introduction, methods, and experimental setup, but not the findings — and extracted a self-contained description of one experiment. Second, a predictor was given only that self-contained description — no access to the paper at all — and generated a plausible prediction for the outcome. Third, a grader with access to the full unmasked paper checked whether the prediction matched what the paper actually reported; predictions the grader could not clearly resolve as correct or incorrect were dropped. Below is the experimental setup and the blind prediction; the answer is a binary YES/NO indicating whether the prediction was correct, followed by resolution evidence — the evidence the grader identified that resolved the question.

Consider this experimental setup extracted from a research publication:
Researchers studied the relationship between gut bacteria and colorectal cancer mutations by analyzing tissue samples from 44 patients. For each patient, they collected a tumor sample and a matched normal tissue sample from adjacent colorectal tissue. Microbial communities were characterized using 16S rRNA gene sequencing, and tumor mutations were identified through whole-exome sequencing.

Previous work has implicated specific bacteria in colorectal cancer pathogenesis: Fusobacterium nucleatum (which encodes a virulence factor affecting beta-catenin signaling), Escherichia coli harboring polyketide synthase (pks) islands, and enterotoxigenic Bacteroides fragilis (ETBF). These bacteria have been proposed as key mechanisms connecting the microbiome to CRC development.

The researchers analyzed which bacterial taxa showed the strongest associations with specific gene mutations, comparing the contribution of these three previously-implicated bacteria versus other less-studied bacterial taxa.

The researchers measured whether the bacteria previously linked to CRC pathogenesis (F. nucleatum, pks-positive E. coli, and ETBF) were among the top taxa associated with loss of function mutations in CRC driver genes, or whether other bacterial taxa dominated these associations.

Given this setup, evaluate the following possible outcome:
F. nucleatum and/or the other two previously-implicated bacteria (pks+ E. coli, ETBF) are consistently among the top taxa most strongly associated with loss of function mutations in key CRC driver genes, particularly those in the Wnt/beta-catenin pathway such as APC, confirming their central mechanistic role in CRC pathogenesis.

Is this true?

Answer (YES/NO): NO